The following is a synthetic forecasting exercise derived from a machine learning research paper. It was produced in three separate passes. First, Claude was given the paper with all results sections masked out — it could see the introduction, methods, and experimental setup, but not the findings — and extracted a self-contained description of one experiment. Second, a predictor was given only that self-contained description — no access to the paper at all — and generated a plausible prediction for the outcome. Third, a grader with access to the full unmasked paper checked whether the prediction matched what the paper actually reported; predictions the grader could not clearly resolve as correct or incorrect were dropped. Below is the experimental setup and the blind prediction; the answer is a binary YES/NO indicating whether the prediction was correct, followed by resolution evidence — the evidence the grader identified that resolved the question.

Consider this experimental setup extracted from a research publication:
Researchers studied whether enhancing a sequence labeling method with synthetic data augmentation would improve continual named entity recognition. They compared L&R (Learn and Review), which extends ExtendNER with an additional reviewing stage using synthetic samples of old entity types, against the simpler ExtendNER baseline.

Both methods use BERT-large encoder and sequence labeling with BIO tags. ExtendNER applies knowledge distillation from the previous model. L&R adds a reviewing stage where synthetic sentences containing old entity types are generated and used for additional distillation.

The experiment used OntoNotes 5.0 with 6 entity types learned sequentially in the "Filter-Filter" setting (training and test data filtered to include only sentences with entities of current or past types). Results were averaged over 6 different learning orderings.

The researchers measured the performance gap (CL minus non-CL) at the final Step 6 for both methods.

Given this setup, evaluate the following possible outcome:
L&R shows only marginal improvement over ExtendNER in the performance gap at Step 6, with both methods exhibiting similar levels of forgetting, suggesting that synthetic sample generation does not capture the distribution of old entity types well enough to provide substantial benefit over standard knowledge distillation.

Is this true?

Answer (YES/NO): NO